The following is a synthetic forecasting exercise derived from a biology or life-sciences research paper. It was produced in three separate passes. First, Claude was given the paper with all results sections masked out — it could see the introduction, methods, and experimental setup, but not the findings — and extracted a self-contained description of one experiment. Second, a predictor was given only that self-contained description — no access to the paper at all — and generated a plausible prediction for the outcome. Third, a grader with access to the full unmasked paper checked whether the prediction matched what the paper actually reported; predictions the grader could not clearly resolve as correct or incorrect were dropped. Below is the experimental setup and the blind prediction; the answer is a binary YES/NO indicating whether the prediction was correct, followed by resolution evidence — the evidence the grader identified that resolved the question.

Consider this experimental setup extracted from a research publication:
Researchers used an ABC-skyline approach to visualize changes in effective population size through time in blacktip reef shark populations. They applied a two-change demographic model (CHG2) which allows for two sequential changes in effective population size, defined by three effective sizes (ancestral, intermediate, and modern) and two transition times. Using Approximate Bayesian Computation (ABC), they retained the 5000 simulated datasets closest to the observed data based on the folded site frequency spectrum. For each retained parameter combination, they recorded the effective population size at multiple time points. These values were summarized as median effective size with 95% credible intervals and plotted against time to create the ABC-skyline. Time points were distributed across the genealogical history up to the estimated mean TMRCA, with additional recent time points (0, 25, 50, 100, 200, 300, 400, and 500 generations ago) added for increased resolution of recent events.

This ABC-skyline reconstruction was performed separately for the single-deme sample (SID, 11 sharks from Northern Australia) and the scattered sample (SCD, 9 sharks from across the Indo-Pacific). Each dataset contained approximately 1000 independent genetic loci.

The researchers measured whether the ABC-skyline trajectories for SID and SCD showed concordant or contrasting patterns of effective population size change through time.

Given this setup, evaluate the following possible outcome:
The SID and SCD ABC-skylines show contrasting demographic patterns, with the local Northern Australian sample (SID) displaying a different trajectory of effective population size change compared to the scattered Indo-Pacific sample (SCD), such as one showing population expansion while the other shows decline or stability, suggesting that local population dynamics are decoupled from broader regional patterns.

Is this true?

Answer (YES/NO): YES